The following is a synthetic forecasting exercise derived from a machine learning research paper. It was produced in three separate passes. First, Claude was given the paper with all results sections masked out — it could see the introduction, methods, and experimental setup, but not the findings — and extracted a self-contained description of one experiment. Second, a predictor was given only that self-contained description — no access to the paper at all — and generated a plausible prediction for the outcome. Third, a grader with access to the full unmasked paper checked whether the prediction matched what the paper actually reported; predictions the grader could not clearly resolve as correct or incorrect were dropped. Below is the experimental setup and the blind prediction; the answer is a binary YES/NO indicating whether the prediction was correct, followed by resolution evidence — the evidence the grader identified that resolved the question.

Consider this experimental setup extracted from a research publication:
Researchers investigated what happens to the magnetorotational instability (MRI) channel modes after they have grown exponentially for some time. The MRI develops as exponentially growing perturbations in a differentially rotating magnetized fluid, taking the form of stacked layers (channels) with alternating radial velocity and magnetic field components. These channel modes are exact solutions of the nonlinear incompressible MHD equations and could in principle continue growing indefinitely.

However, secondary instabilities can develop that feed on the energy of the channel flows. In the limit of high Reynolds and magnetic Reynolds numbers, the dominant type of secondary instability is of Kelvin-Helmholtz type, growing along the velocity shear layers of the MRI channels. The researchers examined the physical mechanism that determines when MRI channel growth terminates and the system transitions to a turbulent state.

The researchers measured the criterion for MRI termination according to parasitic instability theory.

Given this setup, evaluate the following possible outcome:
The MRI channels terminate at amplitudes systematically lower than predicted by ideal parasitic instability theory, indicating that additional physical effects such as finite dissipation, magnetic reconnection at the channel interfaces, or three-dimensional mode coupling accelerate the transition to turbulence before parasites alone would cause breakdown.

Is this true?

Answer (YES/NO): NO